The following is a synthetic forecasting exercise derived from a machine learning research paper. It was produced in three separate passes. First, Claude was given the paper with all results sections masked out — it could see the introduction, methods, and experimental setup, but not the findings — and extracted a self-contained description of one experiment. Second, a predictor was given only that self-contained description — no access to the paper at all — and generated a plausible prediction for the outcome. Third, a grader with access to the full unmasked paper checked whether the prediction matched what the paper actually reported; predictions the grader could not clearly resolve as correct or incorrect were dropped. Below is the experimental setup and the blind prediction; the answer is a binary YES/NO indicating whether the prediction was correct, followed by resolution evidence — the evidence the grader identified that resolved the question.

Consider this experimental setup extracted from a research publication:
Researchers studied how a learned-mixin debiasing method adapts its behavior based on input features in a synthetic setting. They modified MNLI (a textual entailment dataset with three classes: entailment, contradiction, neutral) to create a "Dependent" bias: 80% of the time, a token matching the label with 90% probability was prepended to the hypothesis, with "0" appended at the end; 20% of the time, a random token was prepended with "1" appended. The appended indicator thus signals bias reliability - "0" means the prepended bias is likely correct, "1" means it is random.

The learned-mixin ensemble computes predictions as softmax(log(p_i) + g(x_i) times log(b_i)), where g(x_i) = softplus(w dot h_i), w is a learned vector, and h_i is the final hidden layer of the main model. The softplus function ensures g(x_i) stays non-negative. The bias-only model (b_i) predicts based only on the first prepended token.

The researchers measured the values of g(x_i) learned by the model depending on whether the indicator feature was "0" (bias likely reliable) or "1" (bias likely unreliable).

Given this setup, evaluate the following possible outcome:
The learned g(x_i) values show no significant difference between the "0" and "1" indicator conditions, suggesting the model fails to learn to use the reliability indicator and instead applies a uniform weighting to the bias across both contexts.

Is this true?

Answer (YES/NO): NO